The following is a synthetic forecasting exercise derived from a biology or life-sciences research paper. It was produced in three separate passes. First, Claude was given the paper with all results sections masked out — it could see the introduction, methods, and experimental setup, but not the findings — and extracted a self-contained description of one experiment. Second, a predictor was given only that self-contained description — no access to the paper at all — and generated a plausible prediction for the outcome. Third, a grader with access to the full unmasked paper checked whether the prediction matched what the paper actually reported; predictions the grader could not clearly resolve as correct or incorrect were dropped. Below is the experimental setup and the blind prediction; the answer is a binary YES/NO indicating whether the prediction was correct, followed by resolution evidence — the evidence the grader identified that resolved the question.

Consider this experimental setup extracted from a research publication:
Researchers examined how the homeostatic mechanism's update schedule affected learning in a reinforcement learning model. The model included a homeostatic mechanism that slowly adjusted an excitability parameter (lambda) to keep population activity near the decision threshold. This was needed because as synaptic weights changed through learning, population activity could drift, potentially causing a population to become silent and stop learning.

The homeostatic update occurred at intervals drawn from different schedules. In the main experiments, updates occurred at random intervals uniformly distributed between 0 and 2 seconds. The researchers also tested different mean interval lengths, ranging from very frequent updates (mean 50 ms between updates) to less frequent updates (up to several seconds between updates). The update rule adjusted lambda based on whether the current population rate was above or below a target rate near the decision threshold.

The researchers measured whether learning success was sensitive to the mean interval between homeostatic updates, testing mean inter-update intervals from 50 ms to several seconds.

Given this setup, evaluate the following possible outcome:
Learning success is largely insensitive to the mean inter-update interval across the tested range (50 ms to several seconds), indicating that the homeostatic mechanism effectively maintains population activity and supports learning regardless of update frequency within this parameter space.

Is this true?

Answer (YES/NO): YES